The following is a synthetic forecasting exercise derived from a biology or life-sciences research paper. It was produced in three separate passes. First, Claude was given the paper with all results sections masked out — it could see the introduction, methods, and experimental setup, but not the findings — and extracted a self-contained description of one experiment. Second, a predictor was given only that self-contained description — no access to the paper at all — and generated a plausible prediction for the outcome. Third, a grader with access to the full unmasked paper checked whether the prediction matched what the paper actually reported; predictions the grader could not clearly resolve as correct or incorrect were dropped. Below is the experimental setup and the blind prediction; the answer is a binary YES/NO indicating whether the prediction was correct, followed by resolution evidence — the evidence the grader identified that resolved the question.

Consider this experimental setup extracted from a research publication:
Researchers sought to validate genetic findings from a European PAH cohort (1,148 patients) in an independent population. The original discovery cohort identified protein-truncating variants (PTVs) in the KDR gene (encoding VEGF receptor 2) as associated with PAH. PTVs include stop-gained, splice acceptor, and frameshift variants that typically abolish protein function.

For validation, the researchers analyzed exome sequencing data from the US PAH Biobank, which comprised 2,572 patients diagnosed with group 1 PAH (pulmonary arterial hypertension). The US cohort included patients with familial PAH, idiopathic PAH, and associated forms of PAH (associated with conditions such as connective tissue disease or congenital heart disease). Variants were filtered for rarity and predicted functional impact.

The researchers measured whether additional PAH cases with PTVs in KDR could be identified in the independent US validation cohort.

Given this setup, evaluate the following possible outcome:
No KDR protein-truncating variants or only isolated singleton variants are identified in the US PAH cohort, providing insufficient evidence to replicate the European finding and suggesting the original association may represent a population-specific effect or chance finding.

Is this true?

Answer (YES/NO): NO